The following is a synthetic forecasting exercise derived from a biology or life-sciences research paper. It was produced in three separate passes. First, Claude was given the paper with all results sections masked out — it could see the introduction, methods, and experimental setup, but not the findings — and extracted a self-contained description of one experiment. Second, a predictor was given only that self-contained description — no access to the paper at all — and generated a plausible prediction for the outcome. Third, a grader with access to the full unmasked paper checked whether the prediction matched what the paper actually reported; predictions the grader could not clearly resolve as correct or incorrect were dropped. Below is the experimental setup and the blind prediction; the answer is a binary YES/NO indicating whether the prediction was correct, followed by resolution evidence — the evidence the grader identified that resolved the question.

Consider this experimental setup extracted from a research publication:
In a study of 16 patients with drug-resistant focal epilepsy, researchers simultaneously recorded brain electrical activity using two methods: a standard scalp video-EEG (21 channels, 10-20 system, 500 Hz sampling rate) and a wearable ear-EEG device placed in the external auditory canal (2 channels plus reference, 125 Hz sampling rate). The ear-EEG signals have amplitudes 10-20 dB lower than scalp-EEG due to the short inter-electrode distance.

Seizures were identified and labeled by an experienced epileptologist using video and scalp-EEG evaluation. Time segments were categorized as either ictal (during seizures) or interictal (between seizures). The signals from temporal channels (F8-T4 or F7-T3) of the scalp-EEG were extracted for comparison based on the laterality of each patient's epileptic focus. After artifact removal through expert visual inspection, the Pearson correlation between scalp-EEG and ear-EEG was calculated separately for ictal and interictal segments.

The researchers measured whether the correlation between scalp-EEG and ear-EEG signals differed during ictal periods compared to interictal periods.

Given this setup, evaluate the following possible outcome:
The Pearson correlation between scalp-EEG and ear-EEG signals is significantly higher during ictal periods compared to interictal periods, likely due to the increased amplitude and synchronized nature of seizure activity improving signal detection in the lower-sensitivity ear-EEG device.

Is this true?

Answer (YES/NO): NO